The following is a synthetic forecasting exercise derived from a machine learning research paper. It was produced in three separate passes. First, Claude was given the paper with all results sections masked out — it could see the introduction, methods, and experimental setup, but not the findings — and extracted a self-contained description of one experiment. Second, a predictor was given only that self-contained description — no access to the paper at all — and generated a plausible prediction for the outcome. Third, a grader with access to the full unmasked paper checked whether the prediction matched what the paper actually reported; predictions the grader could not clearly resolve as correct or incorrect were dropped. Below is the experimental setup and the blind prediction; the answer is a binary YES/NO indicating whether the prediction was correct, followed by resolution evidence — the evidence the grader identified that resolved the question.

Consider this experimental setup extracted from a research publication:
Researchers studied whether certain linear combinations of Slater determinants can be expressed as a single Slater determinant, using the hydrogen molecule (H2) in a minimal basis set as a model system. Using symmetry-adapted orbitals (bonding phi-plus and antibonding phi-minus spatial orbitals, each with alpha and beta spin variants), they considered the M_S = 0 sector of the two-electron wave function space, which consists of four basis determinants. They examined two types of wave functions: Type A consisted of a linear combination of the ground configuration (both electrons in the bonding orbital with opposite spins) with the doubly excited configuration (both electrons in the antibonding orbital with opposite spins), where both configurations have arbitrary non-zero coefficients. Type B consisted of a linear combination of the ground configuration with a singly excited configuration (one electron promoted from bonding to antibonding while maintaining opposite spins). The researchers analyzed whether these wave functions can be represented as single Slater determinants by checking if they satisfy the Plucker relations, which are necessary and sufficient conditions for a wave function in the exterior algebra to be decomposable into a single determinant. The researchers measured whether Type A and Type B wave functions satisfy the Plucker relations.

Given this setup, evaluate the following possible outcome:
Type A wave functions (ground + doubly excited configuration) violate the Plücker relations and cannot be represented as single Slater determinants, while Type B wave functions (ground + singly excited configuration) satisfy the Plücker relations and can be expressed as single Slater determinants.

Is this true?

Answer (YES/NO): YES